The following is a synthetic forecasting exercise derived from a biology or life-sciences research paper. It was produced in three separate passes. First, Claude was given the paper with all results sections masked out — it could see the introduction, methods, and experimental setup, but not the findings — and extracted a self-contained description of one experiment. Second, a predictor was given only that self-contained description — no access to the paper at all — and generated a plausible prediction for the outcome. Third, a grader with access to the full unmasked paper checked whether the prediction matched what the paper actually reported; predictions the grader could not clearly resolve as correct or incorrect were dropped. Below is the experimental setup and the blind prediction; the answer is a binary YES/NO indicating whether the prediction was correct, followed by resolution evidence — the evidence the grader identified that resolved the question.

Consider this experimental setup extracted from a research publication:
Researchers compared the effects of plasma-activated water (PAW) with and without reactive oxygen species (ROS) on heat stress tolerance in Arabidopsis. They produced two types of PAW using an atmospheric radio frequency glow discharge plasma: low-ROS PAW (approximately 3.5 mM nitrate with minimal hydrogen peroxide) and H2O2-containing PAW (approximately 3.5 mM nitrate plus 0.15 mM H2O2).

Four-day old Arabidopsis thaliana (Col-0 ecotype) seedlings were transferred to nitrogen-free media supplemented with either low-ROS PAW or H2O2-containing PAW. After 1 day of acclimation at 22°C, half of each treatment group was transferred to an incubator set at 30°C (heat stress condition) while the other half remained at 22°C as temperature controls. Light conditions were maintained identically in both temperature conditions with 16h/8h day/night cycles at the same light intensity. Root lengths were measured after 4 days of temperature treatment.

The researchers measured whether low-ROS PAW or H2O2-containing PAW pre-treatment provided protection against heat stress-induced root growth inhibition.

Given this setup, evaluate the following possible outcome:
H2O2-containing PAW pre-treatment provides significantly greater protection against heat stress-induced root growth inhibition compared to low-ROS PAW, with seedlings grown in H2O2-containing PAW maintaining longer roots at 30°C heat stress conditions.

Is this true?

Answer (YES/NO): YES